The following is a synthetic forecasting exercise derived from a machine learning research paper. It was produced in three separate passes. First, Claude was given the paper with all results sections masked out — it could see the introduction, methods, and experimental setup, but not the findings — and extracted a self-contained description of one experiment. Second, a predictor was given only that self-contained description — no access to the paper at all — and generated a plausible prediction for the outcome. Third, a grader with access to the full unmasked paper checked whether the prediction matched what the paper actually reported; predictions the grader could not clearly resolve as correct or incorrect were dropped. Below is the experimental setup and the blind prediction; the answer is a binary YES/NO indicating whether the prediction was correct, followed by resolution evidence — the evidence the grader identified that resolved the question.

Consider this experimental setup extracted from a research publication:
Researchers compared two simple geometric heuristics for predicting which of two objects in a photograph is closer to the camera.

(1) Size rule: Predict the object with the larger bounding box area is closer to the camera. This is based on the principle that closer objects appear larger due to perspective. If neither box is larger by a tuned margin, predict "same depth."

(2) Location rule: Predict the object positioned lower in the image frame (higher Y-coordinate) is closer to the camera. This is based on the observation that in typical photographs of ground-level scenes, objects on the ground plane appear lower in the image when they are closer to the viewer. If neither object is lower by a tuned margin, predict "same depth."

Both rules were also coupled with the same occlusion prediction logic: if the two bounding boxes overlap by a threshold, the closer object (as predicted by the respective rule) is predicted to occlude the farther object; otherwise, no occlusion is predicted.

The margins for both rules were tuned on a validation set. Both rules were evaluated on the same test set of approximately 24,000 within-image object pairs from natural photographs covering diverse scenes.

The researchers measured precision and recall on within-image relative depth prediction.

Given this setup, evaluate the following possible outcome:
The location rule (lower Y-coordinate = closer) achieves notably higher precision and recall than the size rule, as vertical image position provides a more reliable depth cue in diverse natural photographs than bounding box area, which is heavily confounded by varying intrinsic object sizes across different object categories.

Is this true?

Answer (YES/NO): YES